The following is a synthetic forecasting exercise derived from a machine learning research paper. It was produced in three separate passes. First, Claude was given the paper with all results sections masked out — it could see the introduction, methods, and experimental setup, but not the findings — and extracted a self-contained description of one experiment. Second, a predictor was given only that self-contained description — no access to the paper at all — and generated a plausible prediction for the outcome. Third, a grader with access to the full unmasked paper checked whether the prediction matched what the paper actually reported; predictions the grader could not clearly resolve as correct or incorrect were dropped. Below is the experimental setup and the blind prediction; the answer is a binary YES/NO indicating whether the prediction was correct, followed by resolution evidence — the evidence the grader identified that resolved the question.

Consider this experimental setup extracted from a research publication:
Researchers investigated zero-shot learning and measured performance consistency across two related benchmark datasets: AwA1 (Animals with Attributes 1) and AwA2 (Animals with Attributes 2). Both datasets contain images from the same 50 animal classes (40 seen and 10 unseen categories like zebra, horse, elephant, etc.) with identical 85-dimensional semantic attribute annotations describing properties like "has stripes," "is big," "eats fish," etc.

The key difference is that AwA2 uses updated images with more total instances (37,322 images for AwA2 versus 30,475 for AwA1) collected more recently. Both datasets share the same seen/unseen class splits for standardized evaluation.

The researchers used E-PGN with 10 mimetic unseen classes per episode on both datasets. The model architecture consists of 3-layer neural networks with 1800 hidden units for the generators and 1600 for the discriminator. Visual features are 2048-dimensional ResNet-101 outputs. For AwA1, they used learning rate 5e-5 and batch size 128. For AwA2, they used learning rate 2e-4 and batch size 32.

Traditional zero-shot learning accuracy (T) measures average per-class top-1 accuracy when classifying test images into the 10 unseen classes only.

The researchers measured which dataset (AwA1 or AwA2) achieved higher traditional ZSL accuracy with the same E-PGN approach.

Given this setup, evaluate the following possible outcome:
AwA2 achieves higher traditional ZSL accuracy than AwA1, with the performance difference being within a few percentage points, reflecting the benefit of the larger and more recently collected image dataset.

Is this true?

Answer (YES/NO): NO